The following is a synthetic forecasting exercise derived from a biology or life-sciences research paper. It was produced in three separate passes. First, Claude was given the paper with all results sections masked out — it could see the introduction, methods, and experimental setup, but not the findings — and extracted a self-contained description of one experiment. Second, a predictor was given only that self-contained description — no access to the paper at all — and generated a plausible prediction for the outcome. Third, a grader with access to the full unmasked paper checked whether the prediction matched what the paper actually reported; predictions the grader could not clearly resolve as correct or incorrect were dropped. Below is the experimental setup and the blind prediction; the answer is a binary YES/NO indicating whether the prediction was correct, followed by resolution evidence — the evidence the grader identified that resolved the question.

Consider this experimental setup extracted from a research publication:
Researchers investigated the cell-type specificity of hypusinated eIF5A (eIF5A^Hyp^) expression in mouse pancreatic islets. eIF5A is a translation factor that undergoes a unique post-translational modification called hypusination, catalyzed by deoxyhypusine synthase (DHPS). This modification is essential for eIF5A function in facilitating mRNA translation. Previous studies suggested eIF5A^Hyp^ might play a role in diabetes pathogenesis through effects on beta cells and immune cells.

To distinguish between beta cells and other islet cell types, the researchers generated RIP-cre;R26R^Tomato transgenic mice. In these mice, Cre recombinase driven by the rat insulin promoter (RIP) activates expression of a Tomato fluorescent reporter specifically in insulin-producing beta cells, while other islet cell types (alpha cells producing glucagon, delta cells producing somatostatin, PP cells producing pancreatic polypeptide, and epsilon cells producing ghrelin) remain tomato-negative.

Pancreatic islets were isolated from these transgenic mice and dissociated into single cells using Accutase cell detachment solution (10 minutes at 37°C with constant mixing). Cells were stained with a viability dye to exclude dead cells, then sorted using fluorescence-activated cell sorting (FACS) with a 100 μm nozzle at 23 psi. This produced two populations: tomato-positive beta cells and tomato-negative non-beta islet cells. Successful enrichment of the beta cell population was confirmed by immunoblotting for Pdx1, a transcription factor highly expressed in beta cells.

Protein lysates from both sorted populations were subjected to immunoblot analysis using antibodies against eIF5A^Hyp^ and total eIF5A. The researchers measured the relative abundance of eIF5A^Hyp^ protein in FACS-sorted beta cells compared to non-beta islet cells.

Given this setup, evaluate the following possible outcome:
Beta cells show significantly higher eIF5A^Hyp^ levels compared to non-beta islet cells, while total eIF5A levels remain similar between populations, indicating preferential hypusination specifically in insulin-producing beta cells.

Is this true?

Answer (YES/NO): NO